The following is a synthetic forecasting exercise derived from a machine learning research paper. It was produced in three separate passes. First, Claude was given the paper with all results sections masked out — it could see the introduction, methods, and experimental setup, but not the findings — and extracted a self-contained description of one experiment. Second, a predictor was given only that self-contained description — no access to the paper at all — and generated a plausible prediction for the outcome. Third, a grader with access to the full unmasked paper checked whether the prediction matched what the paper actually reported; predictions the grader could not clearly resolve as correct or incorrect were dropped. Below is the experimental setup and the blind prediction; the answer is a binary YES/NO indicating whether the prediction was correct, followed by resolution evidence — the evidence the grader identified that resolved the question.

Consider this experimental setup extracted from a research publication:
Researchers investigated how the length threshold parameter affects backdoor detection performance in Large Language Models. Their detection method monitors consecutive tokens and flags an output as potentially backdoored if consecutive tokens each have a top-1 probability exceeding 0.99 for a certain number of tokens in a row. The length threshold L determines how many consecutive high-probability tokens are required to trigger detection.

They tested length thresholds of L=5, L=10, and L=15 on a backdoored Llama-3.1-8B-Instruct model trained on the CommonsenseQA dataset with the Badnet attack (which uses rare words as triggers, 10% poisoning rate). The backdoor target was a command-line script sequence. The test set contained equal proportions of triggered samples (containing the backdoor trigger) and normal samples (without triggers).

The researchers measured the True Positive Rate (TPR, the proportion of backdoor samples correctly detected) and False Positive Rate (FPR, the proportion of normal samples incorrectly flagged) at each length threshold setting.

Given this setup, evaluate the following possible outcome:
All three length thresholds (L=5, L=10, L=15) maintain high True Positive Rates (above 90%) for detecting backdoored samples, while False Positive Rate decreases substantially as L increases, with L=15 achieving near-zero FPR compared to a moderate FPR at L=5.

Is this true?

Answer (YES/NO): NO